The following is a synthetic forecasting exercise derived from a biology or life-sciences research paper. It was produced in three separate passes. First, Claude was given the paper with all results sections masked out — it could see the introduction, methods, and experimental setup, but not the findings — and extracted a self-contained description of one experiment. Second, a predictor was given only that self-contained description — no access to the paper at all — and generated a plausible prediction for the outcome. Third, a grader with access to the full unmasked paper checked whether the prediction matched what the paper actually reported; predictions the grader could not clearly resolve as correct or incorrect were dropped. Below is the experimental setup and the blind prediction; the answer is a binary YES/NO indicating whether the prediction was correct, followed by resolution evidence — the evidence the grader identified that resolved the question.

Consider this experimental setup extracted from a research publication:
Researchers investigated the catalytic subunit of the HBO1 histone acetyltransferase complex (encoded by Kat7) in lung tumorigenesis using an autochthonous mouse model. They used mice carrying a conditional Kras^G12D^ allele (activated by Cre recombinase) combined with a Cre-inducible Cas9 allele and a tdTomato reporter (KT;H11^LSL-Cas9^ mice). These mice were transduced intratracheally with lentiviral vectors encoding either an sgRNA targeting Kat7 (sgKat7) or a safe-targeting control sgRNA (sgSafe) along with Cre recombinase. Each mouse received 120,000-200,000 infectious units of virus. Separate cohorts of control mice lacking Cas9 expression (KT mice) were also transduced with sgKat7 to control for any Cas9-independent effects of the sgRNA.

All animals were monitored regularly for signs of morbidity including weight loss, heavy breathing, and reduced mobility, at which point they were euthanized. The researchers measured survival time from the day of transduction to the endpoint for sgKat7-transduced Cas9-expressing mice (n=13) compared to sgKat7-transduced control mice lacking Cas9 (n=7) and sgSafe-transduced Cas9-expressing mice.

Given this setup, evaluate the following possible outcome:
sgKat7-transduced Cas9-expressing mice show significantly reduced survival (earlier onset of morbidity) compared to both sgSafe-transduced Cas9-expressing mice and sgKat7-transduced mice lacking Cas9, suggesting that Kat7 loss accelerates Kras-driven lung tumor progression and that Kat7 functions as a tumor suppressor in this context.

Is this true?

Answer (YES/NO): YES